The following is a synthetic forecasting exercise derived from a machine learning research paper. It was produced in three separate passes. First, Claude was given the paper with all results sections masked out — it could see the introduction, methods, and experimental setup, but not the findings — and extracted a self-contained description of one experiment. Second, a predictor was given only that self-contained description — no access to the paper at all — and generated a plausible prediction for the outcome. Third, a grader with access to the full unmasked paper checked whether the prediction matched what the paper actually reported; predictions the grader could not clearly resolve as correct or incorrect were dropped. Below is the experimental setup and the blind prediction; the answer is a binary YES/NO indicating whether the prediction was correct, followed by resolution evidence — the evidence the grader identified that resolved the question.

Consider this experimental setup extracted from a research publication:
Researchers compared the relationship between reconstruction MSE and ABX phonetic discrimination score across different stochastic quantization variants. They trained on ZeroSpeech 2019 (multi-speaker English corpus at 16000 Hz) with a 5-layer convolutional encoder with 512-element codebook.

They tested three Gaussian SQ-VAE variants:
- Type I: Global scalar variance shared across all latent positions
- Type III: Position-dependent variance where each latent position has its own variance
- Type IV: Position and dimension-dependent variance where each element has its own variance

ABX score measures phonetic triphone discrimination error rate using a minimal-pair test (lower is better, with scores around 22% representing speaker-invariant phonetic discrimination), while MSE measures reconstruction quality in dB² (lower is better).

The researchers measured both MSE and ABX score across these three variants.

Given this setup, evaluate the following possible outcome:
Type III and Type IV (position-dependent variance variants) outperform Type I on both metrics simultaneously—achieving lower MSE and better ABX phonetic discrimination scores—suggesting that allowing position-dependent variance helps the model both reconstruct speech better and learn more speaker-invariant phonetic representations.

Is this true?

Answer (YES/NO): NO